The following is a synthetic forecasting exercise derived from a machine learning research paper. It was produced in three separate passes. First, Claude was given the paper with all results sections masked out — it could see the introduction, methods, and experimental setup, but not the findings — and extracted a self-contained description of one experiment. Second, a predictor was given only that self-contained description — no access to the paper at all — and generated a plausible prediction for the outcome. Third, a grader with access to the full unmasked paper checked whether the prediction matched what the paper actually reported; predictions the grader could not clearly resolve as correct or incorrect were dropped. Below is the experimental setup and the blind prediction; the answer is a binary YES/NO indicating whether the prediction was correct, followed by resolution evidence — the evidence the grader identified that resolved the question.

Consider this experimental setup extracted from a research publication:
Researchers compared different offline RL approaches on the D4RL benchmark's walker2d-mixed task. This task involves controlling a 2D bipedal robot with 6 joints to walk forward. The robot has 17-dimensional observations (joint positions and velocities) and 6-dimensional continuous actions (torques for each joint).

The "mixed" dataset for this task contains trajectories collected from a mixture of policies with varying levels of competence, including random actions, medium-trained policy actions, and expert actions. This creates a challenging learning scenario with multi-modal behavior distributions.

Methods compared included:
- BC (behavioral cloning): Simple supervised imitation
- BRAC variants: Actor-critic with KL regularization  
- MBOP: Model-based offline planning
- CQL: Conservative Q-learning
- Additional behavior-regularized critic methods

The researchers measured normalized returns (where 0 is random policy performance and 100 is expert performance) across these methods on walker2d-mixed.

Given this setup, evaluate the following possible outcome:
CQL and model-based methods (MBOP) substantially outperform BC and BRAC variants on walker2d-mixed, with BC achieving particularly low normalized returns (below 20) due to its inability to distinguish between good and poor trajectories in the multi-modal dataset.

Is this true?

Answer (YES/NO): NO